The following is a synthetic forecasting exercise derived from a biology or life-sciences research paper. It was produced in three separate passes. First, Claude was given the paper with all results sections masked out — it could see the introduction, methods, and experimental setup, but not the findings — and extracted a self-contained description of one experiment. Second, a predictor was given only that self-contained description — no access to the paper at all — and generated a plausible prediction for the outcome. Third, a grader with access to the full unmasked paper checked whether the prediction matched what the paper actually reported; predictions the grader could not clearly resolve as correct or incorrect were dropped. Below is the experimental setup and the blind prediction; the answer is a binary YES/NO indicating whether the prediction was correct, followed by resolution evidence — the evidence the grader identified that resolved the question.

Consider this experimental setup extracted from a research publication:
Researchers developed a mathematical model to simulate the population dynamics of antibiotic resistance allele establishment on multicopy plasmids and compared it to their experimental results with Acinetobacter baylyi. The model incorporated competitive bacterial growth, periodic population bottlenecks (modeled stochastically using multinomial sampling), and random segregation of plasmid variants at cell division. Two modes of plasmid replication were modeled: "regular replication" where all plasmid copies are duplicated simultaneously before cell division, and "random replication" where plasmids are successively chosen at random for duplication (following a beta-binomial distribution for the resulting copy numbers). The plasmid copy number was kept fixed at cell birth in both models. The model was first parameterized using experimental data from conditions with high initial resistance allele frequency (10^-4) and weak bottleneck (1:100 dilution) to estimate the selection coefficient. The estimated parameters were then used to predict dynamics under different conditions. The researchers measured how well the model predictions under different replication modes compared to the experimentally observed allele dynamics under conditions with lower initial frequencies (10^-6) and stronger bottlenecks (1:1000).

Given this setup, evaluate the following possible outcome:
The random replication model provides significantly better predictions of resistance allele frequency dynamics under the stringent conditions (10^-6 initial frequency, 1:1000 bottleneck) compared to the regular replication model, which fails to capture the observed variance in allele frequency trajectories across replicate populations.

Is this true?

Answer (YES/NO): NO